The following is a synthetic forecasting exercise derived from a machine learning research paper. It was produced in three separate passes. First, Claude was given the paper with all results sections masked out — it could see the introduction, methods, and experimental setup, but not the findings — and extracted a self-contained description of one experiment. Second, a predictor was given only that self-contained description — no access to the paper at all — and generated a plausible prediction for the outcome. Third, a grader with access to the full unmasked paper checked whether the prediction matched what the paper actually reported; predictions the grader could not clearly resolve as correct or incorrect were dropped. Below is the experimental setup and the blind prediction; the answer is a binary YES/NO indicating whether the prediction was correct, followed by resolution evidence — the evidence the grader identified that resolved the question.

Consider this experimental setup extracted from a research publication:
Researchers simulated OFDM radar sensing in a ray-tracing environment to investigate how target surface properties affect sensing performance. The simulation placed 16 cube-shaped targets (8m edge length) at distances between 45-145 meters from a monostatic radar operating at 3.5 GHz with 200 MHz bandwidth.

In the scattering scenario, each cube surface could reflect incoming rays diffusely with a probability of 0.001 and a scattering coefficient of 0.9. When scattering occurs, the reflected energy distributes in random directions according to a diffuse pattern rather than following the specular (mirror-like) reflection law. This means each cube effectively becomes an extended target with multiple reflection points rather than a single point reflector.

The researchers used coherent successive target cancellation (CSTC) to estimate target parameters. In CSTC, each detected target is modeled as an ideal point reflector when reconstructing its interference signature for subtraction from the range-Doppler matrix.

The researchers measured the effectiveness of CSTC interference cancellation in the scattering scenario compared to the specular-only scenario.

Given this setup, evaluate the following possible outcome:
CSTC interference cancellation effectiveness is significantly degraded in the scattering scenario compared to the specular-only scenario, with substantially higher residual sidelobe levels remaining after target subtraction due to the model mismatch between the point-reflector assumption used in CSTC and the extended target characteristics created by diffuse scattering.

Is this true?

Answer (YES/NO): YES